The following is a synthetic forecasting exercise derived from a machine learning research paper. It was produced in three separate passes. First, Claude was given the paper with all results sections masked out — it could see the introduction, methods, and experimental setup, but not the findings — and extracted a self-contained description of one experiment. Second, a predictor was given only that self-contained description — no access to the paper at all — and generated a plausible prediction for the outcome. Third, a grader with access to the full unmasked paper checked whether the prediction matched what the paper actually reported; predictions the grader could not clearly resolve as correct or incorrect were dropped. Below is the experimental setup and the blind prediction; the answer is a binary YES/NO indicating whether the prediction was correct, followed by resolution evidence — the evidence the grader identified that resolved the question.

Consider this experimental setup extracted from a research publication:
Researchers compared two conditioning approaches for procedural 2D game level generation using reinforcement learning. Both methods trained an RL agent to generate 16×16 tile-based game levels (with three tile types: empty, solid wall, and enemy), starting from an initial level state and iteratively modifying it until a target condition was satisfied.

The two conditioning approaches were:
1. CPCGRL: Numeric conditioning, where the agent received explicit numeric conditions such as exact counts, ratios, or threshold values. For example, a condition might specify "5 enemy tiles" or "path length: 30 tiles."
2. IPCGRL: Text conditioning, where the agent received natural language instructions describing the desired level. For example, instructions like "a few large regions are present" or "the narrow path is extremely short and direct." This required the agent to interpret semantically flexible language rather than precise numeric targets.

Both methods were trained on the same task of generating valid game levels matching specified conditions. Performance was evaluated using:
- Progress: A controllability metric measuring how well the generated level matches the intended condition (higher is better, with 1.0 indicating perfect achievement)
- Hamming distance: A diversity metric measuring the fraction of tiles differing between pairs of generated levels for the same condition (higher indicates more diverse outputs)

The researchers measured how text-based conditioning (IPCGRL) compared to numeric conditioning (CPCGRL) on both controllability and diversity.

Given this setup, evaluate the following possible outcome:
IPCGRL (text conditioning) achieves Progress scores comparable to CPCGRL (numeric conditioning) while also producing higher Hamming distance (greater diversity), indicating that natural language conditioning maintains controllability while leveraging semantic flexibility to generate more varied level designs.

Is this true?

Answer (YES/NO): YES